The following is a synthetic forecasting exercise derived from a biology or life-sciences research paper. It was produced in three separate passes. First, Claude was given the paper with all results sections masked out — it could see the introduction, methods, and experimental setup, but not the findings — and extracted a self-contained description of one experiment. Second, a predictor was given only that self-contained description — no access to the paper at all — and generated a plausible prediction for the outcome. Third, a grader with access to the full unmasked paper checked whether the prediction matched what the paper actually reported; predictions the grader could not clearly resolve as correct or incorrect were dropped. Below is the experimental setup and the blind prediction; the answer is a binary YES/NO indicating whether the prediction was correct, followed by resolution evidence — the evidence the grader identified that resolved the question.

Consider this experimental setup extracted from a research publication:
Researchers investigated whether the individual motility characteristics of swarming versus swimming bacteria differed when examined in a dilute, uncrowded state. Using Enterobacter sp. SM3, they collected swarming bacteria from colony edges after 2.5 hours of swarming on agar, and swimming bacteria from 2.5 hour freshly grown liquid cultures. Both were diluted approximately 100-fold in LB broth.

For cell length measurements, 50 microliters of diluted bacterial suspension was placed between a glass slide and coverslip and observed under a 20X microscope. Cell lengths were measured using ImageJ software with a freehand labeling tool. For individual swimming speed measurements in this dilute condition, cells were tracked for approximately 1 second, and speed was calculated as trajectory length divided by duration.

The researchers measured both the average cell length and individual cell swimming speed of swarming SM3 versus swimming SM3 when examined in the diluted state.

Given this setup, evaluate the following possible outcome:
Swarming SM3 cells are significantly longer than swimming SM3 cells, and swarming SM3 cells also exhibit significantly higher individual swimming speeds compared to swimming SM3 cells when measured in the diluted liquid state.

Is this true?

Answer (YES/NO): NO